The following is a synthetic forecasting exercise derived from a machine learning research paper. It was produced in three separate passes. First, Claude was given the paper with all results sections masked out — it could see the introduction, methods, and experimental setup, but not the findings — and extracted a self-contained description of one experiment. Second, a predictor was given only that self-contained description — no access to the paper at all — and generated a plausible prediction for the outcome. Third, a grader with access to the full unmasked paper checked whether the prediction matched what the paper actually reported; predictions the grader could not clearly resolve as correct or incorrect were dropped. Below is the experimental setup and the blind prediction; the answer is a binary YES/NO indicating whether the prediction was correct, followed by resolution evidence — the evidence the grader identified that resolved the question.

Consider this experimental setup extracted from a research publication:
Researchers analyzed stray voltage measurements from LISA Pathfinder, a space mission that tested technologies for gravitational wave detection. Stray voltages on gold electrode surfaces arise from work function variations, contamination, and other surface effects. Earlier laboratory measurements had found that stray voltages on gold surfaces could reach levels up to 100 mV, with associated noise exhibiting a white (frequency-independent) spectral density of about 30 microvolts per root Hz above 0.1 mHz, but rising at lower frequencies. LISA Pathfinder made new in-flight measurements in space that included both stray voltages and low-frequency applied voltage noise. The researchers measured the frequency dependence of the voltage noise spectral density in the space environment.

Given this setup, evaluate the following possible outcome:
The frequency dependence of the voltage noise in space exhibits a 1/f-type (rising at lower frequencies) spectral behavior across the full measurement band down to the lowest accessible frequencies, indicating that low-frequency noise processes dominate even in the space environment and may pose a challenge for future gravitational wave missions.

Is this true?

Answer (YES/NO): NO